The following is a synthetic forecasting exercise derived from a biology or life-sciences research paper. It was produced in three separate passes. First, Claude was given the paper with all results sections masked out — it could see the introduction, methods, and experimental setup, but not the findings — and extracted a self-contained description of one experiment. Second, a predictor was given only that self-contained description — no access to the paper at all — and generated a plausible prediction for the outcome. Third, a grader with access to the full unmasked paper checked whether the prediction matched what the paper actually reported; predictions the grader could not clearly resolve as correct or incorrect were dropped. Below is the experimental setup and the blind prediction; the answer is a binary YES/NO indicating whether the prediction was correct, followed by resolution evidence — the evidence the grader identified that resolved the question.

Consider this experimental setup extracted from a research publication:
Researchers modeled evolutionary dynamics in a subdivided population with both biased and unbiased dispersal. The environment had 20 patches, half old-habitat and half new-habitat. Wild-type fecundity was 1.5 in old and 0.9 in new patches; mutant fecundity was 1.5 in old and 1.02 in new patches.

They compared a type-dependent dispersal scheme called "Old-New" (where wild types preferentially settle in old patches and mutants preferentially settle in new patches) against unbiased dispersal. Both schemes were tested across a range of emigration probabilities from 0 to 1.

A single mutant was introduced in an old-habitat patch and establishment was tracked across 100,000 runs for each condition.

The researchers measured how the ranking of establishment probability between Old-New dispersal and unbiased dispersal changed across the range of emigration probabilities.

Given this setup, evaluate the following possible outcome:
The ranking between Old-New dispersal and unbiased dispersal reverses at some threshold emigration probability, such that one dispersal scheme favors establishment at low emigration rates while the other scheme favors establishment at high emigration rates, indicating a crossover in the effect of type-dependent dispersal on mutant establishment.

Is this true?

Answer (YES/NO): YES